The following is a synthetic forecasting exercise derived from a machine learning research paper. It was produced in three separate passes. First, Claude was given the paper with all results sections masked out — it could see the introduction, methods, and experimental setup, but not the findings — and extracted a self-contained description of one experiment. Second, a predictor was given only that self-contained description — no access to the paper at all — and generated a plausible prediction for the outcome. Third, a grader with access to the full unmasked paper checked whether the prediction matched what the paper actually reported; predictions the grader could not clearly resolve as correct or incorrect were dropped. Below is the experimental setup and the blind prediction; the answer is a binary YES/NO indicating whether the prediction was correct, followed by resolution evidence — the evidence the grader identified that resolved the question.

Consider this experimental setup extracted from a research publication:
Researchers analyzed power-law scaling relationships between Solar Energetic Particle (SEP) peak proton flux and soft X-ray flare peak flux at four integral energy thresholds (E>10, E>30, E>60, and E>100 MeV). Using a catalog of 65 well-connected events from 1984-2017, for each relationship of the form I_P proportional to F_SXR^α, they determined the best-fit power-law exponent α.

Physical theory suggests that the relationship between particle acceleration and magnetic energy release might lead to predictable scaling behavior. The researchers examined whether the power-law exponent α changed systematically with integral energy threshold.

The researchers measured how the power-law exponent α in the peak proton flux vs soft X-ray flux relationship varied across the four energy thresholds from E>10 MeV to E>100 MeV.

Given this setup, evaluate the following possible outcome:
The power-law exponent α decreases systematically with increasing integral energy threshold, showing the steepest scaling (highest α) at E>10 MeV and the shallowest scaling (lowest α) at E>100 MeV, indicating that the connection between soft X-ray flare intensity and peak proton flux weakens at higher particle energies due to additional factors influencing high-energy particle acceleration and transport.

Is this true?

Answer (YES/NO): NO